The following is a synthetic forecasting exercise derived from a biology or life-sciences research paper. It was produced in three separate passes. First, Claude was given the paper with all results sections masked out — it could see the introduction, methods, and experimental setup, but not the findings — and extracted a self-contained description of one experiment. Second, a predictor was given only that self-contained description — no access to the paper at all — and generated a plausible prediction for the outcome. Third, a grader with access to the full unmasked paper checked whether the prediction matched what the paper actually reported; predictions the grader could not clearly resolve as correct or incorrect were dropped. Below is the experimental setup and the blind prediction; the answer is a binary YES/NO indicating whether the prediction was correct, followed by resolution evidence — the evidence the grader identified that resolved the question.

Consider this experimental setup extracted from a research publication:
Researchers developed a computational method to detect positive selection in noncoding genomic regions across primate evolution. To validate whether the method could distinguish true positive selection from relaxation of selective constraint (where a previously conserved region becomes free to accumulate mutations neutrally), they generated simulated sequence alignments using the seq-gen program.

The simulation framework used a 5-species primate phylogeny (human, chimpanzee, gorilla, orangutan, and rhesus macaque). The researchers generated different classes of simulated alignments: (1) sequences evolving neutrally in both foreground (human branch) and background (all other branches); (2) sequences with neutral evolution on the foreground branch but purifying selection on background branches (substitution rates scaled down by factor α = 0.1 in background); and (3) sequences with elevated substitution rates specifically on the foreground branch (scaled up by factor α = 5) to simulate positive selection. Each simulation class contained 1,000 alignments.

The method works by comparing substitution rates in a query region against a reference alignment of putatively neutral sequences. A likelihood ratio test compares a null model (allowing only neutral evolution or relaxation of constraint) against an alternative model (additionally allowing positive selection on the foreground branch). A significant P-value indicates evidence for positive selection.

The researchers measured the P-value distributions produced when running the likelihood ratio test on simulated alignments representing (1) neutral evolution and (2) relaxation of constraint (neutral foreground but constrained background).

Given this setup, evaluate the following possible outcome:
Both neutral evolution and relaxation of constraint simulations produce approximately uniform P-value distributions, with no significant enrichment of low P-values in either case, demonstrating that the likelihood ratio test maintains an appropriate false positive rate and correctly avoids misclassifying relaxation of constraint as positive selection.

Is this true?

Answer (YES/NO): NO